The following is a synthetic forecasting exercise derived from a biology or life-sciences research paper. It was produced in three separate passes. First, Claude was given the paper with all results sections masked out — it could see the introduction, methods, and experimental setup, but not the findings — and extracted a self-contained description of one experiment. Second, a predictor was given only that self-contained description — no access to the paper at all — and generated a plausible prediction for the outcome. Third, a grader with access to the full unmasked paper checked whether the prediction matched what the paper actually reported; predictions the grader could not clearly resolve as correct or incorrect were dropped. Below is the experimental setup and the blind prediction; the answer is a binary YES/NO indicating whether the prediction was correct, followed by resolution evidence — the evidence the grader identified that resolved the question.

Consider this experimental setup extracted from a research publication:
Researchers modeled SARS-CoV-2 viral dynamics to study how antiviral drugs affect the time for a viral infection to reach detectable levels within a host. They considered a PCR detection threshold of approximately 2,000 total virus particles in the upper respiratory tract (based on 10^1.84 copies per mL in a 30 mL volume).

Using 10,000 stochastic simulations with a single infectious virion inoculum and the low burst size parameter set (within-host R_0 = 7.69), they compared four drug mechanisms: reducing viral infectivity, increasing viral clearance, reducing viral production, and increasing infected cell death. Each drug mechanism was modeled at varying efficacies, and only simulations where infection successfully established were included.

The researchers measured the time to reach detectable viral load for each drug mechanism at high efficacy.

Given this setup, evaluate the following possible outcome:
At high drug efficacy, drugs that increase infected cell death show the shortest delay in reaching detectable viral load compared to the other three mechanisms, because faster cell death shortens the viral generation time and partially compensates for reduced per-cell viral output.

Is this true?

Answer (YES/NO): NO